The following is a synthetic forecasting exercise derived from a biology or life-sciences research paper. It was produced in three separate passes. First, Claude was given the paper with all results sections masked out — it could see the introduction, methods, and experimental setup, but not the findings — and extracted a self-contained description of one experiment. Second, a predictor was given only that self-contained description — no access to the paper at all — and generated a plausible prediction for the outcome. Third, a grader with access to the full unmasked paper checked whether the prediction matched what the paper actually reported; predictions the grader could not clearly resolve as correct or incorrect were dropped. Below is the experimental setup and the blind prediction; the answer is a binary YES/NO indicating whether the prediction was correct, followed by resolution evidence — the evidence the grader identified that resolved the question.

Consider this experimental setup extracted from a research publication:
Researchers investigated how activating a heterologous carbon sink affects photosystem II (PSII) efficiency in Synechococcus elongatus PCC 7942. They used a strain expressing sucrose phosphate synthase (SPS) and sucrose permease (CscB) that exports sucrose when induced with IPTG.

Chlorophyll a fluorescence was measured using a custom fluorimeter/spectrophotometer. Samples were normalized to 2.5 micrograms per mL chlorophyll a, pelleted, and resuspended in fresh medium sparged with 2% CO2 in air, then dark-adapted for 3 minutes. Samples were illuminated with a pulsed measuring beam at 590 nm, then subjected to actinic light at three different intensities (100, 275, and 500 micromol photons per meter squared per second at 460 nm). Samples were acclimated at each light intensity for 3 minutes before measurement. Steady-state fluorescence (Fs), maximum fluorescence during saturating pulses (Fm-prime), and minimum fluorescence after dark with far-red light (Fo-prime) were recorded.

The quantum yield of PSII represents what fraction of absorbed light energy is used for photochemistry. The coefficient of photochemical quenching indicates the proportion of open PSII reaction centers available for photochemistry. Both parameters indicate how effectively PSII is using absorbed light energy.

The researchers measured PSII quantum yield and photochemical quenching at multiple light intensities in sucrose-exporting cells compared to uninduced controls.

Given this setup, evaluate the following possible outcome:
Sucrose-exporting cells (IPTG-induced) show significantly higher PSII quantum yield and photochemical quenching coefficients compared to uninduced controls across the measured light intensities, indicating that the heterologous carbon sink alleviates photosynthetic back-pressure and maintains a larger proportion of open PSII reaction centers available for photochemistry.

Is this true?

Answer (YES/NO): YES